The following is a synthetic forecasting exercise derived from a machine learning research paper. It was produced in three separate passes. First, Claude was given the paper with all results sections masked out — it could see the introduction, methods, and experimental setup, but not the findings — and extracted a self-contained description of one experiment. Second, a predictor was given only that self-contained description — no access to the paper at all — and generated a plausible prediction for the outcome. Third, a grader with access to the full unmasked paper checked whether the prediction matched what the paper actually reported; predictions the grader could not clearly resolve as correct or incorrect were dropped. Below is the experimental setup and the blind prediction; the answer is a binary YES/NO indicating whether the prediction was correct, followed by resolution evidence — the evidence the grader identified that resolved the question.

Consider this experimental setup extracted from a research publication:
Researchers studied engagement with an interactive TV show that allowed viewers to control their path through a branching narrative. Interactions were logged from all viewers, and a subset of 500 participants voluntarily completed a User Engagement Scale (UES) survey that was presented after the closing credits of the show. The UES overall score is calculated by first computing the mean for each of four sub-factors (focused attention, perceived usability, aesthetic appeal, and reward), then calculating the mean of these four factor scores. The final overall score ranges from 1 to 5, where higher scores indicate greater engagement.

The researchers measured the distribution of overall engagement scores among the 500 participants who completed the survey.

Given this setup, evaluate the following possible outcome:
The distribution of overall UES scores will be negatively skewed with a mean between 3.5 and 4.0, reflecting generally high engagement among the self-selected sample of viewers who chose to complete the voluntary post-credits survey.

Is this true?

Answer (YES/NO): NO